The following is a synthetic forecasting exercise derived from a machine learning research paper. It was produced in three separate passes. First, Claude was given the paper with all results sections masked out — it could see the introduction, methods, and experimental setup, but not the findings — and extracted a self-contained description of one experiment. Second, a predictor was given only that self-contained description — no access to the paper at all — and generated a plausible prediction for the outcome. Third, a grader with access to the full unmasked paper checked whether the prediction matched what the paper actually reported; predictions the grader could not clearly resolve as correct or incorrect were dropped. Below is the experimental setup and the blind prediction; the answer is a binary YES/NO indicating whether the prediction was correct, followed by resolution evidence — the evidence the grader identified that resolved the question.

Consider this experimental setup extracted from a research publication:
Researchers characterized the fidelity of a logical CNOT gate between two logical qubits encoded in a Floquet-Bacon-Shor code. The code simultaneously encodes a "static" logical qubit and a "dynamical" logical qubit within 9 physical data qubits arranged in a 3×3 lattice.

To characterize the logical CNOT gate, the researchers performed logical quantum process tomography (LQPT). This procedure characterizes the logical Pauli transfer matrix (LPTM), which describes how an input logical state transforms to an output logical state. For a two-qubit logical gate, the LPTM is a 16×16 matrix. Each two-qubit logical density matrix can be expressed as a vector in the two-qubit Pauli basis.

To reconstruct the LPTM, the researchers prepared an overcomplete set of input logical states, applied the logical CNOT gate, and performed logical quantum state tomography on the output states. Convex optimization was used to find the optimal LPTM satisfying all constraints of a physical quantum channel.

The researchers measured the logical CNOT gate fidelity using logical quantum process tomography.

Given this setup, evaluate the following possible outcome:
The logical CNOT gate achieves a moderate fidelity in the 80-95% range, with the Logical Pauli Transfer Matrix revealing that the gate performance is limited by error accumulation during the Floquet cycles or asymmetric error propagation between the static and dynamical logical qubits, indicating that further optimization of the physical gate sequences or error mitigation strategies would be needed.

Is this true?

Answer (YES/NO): NO